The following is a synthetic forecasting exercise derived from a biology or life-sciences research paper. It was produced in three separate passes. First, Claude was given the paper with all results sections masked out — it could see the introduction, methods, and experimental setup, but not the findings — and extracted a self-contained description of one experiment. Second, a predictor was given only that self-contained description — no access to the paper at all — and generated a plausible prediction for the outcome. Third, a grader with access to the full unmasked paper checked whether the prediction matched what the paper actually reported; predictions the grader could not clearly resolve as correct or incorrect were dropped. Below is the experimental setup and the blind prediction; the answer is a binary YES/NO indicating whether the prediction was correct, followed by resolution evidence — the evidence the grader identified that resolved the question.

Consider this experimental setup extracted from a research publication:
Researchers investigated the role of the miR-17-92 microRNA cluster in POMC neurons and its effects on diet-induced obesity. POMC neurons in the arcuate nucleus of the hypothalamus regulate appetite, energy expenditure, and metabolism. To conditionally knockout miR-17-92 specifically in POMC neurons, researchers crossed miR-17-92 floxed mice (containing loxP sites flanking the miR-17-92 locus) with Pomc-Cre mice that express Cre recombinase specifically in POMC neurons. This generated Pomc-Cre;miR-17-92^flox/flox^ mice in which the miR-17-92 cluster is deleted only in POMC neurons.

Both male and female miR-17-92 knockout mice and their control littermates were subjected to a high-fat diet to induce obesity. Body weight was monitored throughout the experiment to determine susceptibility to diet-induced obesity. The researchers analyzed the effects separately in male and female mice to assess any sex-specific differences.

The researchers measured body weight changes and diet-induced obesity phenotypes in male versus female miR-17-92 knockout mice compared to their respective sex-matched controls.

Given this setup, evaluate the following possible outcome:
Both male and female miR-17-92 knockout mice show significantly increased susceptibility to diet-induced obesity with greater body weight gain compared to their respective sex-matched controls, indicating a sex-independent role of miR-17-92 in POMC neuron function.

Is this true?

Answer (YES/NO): NO